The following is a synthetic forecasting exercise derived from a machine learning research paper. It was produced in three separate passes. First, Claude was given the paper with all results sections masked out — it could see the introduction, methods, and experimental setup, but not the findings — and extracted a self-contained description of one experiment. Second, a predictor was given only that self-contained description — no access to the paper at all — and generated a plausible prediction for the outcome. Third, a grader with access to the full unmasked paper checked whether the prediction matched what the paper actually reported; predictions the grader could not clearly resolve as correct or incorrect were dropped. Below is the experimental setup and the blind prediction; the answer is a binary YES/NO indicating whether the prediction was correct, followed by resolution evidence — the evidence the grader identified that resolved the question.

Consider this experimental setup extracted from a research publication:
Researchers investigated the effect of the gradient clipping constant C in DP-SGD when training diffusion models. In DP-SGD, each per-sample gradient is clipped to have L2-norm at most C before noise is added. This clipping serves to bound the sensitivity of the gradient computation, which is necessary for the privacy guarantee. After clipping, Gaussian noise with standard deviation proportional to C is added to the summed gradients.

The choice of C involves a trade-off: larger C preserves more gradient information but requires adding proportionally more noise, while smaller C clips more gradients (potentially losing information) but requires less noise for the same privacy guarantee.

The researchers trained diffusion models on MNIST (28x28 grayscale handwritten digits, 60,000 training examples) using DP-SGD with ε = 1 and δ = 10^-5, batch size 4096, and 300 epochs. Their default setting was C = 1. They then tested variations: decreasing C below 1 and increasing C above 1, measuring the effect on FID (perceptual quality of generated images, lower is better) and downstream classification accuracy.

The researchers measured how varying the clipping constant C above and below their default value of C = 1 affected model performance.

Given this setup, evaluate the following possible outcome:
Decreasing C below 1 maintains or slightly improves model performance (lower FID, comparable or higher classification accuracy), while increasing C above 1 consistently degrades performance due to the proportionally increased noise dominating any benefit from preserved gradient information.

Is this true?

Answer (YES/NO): YES